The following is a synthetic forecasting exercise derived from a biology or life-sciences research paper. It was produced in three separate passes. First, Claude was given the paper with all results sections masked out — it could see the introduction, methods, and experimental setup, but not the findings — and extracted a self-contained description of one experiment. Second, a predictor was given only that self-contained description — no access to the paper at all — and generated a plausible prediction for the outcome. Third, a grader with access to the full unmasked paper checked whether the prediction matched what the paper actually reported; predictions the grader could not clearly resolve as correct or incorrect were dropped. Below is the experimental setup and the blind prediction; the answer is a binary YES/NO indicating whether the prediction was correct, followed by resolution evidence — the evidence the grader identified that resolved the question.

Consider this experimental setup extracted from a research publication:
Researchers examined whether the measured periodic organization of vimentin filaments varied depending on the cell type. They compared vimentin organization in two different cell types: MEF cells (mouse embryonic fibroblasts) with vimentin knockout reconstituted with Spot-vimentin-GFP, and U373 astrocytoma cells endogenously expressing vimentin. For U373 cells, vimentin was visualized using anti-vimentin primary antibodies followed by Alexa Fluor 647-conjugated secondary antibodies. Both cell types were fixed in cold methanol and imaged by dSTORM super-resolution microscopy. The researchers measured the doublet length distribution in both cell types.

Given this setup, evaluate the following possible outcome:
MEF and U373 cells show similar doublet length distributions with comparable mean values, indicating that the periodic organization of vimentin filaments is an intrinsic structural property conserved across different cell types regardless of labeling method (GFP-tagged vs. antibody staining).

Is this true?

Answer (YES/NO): YES